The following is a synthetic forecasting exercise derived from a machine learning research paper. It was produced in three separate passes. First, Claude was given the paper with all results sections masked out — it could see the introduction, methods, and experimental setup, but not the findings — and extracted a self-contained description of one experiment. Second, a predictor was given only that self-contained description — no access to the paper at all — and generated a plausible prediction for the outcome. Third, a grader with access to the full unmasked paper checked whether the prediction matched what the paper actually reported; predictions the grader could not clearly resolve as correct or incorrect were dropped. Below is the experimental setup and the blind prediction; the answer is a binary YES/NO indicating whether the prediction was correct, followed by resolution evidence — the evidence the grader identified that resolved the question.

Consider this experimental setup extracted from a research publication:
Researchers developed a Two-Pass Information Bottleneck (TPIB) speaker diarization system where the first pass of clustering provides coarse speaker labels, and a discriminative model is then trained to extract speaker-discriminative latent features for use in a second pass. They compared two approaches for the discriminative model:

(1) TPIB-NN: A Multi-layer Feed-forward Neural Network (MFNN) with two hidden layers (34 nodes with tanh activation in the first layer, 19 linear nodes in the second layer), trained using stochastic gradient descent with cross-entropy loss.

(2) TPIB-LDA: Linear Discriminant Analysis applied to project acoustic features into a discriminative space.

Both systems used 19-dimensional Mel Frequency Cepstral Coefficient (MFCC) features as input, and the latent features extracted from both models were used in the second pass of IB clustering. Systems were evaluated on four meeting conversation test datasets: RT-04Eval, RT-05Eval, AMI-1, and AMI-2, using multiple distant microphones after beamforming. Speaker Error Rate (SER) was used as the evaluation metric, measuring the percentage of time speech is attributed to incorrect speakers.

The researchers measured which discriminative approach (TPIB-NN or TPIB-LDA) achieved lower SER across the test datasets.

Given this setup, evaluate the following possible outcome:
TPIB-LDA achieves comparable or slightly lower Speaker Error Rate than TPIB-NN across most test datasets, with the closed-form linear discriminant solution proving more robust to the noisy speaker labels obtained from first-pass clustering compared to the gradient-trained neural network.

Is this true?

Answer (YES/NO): YES